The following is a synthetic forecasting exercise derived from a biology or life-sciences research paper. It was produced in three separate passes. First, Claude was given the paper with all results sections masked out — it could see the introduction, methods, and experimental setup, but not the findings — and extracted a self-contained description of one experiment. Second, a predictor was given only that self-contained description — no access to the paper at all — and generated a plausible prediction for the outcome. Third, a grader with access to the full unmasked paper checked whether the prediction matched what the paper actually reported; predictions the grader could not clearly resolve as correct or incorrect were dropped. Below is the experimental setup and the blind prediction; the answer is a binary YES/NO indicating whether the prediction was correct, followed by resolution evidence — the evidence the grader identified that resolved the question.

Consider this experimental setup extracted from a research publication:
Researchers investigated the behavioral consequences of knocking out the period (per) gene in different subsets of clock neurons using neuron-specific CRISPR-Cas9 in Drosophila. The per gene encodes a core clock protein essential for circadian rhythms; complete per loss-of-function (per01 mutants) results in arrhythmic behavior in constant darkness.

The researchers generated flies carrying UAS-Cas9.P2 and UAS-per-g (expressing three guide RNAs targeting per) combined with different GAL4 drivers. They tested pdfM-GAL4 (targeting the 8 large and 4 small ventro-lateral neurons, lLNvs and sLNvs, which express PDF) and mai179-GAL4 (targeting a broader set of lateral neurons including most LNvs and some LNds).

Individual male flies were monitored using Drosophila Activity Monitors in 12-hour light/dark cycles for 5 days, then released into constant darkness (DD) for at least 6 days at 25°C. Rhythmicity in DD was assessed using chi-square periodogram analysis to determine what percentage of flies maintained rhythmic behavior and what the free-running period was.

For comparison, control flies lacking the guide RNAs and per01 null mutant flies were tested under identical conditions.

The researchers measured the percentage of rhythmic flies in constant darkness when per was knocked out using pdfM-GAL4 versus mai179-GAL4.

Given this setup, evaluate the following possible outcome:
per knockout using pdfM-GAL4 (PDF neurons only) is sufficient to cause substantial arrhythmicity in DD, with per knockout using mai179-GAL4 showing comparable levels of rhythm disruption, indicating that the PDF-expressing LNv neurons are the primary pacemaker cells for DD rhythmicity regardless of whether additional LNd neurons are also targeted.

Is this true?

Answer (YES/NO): NO